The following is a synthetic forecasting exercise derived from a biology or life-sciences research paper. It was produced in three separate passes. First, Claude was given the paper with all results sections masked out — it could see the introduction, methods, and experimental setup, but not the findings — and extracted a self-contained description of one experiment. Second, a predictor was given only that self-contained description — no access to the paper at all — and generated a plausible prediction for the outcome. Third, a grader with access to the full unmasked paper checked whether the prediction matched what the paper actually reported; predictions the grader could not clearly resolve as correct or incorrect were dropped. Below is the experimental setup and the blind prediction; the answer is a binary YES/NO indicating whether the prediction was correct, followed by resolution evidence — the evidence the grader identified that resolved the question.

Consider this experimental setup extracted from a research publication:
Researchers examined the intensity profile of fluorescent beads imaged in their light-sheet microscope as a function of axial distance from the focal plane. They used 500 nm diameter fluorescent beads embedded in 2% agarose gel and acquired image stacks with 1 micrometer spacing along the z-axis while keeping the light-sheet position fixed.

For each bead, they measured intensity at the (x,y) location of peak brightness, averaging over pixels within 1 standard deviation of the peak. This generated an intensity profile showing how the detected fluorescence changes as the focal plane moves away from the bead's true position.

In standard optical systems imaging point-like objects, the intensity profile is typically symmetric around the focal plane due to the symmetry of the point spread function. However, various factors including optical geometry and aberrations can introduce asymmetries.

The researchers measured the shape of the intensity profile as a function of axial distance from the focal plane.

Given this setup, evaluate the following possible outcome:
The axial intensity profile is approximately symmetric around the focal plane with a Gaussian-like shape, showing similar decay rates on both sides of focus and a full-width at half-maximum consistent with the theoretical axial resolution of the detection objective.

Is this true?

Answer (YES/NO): NO